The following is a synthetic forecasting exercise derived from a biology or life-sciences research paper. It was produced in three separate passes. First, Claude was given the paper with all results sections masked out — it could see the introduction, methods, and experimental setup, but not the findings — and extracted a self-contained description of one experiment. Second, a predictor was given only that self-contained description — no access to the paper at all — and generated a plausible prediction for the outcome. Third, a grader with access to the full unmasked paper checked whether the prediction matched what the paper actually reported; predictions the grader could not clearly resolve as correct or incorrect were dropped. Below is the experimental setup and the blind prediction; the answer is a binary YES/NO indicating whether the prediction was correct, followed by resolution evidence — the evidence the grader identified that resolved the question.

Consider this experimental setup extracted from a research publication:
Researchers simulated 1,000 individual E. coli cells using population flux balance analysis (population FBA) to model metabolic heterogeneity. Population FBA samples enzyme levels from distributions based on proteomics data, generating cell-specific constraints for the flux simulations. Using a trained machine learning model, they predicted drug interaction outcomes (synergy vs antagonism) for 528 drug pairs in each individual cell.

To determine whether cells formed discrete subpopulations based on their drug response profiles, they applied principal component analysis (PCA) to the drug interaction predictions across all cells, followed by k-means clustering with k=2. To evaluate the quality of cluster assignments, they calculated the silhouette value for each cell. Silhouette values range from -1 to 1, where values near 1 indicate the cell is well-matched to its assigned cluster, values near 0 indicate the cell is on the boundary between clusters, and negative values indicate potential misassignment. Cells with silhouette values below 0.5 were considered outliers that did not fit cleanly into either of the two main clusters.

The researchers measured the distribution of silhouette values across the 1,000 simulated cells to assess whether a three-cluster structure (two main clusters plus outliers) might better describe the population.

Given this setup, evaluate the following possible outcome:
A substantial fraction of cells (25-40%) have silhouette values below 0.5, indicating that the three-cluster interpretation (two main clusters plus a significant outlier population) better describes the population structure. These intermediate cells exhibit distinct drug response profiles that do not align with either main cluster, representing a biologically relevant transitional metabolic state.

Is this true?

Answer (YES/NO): NO